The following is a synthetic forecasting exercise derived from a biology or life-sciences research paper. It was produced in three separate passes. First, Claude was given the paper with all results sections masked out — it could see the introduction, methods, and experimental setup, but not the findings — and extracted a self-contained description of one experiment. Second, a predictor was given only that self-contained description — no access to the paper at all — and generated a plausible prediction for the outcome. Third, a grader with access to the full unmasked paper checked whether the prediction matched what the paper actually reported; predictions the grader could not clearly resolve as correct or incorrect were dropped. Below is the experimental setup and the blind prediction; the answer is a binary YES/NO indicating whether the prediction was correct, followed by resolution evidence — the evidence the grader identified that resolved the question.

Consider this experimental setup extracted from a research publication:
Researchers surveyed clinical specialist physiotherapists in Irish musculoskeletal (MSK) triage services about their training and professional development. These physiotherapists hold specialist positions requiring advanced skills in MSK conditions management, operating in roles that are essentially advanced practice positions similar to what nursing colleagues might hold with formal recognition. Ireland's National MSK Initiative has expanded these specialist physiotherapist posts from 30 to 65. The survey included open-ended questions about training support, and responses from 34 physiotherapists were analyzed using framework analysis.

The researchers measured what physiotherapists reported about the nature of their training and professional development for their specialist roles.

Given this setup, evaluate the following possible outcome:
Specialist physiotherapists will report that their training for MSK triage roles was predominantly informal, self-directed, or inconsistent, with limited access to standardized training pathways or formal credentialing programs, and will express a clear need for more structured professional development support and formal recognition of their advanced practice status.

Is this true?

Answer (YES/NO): YES